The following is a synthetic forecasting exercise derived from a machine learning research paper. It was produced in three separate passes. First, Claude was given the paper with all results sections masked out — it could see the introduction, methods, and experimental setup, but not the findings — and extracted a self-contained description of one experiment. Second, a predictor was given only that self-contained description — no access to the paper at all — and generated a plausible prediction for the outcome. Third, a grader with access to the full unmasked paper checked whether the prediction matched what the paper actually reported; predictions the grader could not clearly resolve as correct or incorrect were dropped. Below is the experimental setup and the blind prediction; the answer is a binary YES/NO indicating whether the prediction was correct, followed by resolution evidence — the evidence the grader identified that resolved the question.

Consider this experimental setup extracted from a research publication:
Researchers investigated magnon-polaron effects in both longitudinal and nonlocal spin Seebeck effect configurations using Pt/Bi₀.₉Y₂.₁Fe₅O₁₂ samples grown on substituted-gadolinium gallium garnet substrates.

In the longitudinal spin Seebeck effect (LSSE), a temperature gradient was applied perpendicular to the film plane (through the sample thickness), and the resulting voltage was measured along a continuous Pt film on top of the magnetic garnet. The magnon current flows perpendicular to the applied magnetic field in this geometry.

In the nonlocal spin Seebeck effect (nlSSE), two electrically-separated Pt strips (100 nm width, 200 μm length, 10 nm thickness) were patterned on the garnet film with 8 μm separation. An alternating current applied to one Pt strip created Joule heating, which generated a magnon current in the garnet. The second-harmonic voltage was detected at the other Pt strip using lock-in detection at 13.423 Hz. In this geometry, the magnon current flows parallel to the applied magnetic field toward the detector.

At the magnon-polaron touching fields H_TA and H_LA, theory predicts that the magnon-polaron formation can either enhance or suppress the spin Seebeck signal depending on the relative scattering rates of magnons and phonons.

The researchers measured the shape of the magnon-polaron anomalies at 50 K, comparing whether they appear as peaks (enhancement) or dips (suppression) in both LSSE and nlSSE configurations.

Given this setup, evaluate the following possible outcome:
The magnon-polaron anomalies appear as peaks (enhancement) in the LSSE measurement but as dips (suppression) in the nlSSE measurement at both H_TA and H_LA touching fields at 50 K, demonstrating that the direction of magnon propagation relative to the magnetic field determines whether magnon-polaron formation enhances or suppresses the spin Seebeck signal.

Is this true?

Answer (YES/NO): YES